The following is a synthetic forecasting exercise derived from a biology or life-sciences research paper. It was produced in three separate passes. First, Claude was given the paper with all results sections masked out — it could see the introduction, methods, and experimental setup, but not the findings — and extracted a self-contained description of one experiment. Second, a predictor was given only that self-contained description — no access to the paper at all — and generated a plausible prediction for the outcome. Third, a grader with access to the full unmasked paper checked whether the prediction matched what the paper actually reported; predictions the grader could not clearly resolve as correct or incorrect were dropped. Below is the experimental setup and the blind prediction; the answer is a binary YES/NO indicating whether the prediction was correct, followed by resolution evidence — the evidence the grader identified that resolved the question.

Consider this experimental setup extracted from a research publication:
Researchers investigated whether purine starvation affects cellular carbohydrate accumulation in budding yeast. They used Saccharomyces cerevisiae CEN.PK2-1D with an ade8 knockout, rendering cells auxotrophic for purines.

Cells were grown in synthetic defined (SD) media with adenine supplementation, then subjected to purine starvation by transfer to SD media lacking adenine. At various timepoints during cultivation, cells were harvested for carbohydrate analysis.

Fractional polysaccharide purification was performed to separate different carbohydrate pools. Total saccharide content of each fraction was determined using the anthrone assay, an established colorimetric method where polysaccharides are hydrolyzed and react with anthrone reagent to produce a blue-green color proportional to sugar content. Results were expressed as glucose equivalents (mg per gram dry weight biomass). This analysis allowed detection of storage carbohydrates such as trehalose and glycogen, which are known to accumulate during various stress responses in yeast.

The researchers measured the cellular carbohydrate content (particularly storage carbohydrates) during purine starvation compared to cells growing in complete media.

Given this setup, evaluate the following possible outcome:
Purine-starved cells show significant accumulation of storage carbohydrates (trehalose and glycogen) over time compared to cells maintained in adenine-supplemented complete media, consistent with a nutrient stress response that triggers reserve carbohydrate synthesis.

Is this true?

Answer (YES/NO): YES